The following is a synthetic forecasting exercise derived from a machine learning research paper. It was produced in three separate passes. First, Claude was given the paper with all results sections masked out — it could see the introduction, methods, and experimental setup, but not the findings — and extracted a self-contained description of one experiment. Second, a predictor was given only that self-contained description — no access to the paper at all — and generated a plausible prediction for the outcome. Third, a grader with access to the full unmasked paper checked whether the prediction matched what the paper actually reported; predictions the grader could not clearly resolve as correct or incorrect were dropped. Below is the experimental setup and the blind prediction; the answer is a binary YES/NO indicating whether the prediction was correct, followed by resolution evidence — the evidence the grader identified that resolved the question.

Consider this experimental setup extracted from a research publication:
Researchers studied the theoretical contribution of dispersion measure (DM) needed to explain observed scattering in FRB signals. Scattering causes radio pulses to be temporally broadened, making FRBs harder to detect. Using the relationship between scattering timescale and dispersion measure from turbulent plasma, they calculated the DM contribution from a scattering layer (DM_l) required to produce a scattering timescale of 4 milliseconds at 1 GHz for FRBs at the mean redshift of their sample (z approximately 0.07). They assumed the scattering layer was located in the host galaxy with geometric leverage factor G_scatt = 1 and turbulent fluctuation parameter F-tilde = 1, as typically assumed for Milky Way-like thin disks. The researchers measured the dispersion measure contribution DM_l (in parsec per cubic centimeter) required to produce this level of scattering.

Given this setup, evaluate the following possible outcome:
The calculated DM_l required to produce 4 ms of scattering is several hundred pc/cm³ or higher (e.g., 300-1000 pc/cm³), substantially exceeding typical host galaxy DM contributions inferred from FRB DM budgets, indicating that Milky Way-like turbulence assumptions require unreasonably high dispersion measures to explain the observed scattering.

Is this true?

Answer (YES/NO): NO